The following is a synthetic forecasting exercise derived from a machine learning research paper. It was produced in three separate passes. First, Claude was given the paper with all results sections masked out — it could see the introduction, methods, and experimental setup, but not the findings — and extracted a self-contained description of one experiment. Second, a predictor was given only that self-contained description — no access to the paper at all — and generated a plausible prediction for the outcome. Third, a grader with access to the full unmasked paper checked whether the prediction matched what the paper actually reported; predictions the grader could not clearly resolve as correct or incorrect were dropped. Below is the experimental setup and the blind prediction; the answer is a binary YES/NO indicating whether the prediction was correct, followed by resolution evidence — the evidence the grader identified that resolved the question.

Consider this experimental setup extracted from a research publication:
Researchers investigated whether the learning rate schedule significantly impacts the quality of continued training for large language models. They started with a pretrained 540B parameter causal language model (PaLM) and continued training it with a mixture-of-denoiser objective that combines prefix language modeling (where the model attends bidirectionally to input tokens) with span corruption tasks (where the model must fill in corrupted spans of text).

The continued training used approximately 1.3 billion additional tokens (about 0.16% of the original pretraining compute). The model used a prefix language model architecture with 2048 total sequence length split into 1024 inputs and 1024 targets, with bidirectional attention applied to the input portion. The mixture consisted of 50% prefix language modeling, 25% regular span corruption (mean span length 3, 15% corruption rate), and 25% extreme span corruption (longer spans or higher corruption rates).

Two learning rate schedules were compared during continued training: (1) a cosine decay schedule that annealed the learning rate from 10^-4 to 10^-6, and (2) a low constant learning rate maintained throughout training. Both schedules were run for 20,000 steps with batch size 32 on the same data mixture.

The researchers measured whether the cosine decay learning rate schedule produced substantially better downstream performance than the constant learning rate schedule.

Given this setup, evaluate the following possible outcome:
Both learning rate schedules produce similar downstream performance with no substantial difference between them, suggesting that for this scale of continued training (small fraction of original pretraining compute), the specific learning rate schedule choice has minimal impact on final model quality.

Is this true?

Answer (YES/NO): YES